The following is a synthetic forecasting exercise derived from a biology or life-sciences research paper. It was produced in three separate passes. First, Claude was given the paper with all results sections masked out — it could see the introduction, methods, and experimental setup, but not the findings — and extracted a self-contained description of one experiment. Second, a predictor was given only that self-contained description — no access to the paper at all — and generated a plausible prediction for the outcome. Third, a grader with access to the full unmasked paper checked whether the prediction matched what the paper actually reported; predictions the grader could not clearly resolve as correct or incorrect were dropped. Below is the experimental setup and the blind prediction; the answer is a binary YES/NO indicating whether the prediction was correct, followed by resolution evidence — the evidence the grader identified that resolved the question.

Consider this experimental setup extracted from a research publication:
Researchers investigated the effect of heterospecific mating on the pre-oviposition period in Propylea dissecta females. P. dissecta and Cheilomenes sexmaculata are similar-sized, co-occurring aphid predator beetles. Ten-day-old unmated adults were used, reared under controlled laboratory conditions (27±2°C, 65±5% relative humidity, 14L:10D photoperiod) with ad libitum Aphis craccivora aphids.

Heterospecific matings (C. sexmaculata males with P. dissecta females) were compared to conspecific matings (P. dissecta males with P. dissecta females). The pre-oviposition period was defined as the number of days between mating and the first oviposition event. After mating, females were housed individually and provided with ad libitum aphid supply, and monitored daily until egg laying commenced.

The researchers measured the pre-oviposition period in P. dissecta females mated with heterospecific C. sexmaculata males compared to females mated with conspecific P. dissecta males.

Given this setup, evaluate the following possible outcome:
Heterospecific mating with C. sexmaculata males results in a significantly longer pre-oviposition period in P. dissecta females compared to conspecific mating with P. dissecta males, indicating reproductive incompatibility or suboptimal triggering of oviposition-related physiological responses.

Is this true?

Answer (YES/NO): NO